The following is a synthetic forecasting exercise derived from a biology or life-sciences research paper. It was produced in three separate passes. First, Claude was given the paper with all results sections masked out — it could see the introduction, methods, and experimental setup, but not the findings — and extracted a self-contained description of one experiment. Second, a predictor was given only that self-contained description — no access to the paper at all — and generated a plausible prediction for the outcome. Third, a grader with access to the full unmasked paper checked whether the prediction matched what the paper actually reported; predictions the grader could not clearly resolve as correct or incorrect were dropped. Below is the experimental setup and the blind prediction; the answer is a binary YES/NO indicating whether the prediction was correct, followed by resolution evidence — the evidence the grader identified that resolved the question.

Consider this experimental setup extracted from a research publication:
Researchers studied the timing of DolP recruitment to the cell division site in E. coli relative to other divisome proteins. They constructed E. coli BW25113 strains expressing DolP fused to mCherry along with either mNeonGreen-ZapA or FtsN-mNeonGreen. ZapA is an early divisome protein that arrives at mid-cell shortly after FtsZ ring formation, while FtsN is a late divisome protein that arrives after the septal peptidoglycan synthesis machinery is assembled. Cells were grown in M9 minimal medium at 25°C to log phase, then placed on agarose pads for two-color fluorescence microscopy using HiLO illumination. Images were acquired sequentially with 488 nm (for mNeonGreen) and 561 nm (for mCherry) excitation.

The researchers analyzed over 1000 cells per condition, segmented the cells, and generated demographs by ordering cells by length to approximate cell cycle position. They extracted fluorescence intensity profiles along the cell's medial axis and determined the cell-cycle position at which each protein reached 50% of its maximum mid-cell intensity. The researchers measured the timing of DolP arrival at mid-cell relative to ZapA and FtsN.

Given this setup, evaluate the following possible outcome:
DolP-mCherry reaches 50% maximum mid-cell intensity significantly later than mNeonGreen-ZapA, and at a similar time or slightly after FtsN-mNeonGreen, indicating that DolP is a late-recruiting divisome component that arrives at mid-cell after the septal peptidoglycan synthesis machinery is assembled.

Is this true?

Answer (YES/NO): YES